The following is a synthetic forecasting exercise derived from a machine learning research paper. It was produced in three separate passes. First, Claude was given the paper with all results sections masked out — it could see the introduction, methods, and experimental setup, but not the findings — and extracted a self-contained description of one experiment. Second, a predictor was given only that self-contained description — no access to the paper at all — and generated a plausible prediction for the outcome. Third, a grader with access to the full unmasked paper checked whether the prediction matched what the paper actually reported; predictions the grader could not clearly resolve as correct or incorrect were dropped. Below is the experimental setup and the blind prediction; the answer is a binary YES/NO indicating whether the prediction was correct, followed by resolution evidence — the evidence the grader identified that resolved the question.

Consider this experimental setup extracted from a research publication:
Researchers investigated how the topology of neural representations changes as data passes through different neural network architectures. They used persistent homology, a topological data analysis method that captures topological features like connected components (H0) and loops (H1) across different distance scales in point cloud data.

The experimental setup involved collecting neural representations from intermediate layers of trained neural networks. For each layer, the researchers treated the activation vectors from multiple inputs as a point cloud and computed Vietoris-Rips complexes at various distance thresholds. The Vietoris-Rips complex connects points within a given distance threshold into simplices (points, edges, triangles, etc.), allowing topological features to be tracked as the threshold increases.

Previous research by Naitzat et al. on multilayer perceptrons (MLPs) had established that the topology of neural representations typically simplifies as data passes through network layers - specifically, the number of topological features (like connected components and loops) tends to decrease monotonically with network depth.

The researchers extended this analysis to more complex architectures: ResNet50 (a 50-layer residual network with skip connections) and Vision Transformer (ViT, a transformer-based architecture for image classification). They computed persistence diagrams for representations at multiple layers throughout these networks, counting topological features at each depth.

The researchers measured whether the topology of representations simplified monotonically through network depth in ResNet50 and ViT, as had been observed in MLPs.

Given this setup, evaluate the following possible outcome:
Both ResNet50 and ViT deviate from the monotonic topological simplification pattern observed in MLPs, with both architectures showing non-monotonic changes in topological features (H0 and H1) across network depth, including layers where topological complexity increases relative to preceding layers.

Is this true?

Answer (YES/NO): YES